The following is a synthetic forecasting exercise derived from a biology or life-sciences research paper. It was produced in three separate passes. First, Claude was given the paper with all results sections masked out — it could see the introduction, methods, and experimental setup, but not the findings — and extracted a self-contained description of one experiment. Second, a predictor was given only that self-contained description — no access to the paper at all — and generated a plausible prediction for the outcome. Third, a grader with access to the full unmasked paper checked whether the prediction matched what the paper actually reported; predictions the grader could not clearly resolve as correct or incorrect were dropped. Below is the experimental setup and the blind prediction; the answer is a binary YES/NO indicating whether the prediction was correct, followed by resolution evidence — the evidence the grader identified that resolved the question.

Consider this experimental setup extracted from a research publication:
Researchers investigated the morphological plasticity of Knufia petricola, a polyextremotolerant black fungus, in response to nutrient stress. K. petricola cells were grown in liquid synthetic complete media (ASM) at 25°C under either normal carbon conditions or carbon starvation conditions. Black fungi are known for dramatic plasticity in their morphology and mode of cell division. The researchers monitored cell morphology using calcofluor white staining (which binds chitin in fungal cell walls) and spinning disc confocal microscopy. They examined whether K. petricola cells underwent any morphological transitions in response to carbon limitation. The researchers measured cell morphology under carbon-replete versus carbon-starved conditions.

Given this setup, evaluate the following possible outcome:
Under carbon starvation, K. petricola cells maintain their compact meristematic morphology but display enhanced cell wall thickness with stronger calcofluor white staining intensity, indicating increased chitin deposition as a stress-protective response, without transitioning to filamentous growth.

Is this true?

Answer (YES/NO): NO